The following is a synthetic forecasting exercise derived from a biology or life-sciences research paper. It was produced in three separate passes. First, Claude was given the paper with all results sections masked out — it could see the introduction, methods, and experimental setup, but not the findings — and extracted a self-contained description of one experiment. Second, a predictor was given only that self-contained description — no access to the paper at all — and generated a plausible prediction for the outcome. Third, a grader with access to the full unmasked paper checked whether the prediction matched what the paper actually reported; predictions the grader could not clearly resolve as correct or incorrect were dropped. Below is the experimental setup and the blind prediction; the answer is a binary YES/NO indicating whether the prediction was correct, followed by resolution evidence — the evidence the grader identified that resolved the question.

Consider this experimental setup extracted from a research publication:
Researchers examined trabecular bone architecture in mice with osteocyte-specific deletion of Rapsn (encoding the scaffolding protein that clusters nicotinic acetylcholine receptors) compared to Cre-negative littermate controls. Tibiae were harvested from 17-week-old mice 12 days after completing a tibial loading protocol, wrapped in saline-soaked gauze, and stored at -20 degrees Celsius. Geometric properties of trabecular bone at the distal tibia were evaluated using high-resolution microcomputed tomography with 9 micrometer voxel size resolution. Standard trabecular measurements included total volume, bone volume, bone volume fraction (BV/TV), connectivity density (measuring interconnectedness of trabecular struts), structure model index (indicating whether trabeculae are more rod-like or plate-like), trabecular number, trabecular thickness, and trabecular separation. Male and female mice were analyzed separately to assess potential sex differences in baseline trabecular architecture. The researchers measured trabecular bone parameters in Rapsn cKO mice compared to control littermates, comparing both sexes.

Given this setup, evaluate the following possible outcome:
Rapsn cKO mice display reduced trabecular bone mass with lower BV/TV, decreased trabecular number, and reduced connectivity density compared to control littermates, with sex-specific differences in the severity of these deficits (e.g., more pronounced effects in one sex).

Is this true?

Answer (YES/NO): NO